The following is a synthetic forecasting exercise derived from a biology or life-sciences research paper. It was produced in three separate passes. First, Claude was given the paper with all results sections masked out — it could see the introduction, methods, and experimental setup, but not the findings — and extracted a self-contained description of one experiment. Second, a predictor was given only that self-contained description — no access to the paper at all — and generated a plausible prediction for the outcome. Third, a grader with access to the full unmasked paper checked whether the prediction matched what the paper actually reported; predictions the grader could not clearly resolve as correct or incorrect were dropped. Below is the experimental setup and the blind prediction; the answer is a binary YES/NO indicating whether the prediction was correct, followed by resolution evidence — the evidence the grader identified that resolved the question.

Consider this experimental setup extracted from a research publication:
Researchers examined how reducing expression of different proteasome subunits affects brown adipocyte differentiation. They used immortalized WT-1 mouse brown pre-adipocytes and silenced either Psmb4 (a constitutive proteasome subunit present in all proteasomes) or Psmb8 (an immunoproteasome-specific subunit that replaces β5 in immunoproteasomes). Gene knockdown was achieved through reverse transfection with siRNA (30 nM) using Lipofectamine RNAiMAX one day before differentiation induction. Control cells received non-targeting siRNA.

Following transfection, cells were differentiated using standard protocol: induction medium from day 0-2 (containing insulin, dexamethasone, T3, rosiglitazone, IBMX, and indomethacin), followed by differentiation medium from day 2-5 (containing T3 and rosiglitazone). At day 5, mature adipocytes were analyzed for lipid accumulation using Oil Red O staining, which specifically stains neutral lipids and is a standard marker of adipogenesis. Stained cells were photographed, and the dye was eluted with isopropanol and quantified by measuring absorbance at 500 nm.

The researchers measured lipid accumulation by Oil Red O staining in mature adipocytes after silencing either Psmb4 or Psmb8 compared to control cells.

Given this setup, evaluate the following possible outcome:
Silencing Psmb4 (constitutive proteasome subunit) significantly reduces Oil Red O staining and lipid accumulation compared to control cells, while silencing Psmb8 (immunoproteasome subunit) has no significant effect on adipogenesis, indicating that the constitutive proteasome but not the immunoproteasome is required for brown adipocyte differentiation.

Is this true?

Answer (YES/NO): YES